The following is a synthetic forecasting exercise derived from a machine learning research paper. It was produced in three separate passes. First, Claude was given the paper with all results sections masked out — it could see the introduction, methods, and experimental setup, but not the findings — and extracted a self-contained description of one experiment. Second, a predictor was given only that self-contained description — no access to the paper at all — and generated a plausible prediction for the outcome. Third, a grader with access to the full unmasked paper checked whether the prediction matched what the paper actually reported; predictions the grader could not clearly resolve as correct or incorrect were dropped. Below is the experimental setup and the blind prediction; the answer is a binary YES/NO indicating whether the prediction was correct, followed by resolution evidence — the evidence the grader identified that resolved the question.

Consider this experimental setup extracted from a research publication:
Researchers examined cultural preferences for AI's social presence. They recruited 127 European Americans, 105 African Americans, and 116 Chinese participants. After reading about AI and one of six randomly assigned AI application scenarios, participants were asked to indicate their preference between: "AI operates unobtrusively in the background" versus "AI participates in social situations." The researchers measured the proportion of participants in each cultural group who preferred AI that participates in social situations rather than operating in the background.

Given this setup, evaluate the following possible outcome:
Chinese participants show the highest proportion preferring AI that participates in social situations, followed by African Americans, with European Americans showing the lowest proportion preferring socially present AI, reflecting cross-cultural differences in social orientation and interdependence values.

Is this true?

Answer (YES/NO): YES